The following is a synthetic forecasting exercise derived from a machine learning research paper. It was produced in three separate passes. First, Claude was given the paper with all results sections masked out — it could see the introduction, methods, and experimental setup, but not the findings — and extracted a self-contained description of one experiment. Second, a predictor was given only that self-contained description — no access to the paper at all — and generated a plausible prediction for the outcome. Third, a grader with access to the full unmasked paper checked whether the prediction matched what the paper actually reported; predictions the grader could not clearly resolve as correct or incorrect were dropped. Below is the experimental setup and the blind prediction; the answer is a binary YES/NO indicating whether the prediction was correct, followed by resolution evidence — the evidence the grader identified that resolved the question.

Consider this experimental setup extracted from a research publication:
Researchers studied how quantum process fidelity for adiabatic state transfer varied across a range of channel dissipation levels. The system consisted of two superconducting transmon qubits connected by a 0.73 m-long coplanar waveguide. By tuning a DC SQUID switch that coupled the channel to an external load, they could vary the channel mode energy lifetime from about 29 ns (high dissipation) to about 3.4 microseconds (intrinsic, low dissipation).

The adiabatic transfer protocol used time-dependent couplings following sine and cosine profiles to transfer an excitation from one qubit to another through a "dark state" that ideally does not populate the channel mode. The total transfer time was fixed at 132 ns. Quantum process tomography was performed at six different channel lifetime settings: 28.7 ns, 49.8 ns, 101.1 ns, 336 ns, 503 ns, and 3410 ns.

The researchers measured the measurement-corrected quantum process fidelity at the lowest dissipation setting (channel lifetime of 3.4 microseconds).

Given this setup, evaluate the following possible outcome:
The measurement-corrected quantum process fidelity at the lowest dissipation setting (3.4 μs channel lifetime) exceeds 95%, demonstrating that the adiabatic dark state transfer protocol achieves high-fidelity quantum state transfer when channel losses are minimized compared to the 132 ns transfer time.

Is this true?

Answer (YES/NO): YES